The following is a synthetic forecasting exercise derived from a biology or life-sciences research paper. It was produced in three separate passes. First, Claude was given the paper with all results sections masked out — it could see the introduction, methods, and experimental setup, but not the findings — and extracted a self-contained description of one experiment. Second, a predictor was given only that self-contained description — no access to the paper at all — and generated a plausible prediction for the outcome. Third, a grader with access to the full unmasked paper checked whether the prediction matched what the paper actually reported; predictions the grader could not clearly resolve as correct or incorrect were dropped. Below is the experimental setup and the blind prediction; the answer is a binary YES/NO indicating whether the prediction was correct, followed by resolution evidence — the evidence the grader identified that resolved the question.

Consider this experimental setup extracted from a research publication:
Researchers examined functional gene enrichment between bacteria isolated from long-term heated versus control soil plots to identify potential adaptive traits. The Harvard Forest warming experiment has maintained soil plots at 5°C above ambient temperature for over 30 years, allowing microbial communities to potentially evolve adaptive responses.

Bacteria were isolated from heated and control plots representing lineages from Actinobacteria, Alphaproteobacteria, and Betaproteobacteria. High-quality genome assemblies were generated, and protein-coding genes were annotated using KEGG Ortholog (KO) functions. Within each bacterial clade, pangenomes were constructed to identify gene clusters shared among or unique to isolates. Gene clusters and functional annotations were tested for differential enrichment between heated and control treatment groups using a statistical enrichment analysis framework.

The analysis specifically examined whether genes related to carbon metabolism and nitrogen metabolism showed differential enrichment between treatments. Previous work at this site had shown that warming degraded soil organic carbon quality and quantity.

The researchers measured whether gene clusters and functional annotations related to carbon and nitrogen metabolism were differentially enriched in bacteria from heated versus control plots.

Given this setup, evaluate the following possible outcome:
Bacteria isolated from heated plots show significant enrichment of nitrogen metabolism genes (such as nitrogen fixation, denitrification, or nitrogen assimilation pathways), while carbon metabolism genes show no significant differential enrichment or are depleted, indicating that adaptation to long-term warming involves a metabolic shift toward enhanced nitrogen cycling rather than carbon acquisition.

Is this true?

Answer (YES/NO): YES